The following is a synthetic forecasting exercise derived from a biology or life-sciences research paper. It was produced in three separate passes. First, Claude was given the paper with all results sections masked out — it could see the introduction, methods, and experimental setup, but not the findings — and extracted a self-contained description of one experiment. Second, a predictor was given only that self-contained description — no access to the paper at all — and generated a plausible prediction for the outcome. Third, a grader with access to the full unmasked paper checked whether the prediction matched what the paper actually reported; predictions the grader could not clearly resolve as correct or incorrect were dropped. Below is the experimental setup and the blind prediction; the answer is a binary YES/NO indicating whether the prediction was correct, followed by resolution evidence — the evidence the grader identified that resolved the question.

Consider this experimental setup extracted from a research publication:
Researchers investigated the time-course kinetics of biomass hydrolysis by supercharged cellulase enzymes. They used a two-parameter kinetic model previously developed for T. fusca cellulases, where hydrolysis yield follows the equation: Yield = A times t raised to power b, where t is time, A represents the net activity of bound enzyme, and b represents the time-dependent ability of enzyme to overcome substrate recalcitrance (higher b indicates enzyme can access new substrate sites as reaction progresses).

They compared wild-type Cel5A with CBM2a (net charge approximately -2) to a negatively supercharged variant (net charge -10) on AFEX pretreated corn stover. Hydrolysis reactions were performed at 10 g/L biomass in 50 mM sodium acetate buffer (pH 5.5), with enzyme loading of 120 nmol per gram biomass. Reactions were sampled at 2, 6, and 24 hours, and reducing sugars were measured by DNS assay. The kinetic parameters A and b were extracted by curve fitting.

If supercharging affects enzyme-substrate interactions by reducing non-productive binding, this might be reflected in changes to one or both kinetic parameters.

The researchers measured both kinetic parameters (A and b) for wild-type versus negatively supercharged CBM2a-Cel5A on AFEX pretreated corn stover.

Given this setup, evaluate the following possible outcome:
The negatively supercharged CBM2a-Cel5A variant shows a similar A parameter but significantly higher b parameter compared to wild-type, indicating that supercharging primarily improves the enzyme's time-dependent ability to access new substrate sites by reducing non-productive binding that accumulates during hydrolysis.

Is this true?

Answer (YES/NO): NO